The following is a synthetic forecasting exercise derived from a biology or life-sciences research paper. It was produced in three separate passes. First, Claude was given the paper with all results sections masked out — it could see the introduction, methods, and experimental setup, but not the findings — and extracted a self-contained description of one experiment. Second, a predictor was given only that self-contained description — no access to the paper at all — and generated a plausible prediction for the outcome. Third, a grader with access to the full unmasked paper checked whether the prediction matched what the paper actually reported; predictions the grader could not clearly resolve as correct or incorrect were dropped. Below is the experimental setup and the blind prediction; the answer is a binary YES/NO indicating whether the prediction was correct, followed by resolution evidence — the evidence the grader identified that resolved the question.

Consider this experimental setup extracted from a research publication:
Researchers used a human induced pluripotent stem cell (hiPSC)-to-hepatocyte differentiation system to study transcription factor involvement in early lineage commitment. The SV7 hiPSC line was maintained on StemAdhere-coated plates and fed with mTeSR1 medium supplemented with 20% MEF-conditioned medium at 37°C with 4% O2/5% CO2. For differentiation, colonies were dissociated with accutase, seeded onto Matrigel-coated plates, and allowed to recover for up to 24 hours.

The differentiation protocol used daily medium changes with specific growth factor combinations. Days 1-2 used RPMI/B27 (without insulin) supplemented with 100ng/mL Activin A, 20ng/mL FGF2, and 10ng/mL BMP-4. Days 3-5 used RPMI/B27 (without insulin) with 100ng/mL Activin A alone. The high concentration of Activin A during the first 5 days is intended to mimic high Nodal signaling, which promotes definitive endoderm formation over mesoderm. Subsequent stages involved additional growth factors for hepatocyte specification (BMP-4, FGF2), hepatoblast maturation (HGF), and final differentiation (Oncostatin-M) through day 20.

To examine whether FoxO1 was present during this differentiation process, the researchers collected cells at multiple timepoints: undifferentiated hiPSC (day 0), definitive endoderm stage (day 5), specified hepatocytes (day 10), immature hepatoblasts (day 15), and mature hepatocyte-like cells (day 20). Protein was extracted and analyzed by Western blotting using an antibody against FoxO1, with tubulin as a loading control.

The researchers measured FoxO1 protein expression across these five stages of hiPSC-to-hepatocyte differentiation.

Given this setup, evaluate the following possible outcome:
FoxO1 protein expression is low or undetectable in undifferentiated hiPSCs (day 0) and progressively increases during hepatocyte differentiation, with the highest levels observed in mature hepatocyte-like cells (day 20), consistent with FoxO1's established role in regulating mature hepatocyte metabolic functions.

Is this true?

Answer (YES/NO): NO